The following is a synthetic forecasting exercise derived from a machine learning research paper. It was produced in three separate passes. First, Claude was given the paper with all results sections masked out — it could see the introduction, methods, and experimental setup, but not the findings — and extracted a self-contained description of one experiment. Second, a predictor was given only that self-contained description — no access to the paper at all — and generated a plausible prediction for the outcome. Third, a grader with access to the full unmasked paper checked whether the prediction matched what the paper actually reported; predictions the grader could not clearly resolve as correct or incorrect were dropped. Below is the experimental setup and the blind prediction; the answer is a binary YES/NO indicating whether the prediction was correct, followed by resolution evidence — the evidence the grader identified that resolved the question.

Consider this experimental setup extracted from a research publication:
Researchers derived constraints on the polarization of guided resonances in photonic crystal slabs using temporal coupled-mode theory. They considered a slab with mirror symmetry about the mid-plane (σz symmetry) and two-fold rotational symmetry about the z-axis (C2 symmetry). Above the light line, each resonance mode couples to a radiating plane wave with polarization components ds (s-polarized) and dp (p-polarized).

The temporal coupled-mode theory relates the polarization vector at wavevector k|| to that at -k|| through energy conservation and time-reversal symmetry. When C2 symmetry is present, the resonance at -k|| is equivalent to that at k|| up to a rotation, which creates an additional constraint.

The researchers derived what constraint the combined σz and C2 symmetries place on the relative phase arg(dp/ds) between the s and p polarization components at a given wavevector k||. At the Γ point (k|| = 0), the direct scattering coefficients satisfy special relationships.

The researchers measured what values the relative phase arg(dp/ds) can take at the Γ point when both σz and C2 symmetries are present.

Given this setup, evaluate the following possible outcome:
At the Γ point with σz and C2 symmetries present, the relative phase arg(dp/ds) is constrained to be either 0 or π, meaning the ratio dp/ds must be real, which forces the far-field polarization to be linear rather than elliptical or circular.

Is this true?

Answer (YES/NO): YES